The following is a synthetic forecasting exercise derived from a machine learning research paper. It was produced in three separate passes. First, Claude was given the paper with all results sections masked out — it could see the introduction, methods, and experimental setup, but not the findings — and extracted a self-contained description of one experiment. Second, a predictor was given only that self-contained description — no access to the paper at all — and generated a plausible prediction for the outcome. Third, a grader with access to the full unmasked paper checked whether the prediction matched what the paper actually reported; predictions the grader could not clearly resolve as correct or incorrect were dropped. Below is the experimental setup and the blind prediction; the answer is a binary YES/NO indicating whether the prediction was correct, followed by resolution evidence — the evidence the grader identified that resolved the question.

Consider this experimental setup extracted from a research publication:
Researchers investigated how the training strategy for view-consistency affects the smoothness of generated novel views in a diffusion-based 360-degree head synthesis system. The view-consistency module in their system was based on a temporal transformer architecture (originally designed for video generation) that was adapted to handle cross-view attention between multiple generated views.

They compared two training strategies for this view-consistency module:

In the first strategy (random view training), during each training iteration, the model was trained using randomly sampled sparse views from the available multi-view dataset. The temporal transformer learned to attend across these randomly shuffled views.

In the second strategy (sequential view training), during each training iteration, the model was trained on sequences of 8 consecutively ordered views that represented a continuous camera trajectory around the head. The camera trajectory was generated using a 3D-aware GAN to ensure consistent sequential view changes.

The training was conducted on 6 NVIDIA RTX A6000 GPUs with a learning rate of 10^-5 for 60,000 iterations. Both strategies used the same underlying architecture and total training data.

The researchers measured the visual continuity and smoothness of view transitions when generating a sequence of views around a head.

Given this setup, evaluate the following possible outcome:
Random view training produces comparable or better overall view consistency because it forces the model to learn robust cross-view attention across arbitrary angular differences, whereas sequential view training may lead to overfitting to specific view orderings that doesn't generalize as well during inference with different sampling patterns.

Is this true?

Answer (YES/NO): NO